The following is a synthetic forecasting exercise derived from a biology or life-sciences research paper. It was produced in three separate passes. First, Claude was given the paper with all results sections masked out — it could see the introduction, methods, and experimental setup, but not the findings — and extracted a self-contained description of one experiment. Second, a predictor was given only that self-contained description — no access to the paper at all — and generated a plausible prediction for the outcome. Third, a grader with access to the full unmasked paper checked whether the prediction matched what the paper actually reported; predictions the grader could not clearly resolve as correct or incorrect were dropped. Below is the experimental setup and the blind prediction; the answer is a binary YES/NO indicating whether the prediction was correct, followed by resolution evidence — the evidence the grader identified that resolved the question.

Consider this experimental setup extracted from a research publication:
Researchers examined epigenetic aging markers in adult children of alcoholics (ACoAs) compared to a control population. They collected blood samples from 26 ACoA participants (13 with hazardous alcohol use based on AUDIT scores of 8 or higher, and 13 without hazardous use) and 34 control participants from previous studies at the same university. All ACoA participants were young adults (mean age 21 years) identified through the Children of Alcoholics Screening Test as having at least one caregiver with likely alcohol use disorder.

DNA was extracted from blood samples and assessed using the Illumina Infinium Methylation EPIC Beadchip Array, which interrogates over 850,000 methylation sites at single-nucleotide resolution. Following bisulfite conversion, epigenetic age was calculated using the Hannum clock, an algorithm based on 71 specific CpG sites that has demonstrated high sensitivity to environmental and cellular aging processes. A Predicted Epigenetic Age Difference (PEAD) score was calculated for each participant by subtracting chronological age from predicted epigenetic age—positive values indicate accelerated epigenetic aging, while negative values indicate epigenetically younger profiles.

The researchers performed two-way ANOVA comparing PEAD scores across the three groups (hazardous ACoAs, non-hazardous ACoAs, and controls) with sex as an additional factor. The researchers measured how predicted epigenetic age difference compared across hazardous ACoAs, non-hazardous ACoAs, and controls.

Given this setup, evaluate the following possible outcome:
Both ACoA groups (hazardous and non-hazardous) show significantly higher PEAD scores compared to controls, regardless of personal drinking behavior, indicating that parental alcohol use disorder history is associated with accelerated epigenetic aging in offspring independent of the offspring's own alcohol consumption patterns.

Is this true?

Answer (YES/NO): NO